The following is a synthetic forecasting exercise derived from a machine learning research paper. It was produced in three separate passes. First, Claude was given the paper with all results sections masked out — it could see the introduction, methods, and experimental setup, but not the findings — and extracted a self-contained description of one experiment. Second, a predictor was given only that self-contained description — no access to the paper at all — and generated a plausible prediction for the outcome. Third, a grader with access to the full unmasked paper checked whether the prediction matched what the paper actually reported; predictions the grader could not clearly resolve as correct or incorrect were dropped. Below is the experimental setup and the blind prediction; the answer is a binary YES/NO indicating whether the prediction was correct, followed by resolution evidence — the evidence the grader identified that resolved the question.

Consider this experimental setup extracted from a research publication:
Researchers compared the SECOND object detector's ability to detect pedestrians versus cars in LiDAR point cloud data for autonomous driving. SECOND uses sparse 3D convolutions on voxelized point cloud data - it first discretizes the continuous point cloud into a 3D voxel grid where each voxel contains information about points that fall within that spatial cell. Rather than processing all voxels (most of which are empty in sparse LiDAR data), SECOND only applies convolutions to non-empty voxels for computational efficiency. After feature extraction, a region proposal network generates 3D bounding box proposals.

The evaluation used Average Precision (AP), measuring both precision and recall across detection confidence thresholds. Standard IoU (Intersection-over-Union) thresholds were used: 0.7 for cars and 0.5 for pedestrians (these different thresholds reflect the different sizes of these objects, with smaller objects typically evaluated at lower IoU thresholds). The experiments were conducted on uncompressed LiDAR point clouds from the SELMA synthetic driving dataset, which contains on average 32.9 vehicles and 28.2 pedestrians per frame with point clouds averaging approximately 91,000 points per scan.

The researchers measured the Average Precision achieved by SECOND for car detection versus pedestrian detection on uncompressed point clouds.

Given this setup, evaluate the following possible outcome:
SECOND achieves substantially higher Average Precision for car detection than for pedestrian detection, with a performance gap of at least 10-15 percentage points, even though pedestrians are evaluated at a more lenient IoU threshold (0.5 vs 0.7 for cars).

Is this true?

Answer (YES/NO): YES